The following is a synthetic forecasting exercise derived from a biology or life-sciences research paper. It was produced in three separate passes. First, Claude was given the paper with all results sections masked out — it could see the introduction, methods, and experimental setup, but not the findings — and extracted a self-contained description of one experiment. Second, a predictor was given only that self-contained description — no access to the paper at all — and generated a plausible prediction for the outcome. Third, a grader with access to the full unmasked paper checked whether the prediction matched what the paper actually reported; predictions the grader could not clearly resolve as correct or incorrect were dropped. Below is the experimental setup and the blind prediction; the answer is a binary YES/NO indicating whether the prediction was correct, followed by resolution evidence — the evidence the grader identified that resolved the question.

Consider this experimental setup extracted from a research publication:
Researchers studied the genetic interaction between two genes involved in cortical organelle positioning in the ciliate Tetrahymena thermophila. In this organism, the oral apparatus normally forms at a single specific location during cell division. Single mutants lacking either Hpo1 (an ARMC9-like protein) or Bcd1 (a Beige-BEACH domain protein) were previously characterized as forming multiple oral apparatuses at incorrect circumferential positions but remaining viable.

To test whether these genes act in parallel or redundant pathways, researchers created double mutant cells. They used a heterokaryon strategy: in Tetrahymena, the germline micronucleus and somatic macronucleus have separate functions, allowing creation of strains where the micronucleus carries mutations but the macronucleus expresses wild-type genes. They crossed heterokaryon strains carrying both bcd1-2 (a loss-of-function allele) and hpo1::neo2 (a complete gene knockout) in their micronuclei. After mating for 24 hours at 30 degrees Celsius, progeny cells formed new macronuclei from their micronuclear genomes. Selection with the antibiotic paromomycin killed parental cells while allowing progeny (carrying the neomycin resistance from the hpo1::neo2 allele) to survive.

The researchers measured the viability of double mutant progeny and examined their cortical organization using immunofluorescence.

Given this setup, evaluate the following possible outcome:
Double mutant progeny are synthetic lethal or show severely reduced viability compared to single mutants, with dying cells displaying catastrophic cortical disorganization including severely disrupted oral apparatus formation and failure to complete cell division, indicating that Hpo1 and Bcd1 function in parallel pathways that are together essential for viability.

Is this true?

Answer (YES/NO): YES